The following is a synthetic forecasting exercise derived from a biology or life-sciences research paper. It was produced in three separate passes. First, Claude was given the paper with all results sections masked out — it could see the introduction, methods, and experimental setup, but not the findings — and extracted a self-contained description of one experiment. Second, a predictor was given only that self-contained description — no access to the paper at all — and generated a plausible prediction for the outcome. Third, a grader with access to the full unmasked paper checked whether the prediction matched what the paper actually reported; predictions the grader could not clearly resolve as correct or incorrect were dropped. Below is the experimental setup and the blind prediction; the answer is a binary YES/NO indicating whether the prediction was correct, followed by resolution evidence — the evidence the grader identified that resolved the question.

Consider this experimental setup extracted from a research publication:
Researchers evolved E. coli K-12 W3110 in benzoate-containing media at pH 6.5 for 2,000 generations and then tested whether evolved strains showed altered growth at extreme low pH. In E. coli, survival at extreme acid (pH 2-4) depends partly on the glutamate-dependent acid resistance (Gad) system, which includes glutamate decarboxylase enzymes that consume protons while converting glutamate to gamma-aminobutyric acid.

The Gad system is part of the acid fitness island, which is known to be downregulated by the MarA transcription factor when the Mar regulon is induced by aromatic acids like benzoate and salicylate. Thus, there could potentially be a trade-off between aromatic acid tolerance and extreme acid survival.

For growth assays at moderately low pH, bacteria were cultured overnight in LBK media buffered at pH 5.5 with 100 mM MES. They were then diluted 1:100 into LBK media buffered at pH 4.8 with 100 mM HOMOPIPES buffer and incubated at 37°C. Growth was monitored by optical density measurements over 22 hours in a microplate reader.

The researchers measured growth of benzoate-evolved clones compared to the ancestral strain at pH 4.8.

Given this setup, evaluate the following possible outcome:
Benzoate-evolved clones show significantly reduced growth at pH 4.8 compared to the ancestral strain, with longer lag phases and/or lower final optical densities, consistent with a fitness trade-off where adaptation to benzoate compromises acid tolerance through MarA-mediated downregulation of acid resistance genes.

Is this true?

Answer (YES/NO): NO